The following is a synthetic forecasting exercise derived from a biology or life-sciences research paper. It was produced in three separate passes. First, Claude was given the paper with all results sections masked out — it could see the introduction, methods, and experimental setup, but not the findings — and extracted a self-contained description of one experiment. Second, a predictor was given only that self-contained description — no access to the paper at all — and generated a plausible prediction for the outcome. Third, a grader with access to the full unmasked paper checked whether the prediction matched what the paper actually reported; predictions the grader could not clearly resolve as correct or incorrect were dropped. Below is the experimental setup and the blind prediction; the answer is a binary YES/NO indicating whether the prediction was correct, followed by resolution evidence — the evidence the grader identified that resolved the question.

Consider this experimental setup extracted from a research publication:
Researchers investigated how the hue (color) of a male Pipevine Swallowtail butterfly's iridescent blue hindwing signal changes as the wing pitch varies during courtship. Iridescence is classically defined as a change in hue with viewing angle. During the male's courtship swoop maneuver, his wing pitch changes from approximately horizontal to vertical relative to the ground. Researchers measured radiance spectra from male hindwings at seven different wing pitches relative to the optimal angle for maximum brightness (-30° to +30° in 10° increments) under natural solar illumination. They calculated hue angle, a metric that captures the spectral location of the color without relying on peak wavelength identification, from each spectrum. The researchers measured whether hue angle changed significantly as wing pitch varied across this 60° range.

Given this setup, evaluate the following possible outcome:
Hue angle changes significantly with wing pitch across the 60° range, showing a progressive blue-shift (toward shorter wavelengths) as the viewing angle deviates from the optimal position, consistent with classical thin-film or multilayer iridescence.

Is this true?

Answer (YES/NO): NO